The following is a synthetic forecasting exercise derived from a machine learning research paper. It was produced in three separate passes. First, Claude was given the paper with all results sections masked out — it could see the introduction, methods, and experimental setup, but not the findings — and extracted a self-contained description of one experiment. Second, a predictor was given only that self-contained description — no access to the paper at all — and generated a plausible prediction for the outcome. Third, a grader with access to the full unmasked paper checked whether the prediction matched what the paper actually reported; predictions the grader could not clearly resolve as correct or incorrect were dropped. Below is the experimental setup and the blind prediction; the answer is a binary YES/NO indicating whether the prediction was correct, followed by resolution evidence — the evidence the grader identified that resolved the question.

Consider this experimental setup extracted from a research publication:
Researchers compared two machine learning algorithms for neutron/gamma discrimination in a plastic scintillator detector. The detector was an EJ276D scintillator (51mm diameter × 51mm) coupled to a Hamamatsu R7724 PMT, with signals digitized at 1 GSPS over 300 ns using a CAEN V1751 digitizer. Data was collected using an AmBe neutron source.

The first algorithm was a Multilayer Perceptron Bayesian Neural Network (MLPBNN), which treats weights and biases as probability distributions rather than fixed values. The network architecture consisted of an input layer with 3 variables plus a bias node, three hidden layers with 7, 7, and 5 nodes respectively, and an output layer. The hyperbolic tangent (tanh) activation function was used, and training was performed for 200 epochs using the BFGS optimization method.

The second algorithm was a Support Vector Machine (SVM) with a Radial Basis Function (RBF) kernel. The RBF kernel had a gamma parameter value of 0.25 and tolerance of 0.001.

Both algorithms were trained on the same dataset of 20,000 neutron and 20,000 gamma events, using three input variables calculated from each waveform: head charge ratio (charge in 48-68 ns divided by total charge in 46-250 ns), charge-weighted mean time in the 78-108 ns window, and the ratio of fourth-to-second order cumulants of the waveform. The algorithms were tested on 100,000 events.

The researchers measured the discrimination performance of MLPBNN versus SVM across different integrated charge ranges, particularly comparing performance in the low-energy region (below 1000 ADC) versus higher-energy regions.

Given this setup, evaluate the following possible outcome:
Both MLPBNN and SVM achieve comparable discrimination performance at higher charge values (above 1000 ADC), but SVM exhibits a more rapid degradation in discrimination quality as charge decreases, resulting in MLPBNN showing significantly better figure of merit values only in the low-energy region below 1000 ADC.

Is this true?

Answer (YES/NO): NO